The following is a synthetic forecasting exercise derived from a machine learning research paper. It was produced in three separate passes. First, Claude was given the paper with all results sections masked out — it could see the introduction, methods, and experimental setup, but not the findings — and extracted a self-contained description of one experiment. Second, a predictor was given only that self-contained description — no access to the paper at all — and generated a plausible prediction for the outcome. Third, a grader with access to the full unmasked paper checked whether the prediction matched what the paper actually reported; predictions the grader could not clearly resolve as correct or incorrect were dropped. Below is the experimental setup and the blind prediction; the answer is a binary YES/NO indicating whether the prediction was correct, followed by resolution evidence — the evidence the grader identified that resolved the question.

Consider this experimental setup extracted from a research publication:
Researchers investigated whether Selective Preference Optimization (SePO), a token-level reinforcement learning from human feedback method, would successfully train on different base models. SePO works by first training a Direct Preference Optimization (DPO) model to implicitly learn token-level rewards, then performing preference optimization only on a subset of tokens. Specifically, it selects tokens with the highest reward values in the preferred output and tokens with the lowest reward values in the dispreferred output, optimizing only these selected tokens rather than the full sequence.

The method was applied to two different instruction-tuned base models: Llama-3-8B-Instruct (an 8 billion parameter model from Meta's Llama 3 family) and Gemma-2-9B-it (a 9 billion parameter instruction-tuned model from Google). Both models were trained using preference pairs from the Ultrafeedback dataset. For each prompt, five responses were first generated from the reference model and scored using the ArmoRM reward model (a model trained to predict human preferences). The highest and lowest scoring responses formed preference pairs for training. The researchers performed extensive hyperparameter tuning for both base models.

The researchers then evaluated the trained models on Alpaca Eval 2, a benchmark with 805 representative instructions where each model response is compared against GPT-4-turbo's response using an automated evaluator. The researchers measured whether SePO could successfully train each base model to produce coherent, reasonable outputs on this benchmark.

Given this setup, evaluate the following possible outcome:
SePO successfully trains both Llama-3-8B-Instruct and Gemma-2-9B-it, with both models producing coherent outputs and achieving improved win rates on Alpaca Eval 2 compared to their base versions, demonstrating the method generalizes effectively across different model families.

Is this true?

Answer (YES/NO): NO